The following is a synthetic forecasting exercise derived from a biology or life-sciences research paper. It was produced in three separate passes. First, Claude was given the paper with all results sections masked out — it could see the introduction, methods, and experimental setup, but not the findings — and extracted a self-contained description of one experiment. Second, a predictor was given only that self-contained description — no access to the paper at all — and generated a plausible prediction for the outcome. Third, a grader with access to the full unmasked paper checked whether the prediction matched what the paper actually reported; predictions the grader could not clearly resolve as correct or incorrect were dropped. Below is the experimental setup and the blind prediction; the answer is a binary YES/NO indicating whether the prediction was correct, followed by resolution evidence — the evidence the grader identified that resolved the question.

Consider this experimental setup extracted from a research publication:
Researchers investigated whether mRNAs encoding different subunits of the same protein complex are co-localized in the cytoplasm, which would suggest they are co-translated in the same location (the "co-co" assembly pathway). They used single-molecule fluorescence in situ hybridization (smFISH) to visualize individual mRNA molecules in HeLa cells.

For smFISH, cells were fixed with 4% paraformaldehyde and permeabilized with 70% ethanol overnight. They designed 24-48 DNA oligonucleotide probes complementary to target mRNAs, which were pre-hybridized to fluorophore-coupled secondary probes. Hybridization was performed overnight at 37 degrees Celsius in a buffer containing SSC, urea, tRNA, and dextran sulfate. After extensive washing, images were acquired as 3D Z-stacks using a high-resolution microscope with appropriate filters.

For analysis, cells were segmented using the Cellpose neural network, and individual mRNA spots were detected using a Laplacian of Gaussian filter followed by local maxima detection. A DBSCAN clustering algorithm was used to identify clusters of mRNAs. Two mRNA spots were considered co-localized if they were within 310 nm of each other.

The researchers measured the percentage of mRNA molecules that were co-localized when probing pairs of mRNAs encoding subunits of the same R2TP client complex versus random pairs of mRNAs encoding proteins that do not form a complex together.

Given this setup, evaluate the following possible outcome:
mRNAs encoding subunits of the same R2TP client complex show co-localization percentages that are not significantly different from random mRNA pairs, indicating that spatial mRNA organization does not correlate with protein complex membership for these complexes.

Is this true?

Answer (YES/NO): YES